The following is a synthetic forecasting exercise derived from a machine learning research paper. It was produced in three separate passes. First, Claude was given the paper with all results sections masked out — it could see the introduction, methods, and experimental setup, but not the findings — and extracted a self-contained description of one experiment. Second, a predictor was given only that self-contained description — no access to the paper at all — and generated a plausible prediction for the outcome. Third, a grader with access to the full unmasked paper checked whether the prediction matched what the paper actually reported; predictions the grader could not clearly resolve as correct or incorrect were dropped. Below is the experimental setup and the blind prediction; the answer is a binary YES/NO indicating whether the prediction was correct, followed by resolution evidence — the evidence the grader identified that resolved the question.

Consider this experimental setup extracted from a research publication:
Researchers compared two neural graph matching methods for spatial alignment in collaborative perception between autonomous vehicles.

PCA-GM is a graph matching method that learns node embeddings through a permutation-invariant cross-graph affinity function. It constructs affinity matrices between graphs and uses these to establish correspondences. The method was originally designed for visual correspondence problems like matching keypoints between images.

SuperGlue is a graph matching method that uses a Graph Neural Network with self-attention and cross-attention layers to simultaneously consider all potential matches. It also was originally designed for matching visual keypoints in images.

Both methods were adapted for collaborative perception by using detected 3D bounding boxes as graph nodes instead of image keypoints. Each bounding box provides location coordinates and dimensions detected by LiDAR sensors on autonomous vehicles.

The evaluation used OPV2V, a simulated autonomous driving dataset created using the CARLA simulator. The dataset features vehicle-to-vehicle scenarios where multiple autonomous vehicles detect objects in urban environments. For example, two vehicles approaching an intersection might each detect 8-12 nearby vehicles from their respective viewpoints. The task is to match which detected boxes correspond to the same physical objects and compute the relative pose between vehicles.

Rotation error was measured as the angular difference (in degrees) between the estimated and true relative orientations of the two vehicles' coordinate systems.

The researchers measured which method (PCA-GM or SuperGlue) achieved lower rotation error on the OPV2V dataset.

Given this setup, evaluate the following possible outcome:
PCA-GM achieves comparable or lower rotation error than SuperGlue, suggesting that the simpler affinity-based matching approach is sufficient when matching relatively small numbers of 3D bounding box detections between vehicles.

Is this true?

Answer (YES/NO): YES